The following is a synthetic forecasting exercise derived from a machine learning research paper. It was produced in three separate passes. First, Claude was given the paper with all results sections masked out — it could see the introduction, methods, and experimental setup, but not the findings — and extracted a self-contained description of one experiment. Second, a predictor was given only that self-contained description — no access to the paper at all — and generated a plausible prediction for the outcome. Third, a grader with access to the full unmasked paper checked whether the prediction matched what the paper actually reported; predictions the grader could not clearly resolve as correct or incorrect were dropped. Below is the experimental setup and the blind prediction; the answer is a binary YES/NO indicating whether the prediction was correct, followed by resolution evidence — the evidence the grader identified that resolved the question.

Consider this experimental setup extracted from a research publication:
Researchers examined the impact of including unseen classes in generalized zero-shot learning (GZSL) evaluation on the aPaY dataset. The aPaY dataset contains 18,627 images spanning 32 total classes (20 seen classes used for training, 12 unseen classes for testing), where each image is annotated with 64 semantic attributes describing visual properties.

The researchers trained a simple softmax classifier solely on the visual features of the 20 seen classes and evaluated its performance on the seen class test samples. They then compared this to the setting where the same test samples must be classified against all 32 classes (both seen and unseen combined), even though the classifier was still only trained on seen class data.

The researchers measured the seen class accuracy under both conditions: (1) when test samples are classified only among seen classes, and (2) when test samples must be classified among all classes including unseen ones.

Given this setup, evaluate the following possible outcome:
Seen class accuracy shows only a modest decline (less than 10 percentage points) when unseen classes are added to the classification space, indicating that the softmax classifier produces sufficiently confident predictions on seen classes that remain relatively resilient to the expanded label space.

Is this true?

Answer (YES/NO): NO